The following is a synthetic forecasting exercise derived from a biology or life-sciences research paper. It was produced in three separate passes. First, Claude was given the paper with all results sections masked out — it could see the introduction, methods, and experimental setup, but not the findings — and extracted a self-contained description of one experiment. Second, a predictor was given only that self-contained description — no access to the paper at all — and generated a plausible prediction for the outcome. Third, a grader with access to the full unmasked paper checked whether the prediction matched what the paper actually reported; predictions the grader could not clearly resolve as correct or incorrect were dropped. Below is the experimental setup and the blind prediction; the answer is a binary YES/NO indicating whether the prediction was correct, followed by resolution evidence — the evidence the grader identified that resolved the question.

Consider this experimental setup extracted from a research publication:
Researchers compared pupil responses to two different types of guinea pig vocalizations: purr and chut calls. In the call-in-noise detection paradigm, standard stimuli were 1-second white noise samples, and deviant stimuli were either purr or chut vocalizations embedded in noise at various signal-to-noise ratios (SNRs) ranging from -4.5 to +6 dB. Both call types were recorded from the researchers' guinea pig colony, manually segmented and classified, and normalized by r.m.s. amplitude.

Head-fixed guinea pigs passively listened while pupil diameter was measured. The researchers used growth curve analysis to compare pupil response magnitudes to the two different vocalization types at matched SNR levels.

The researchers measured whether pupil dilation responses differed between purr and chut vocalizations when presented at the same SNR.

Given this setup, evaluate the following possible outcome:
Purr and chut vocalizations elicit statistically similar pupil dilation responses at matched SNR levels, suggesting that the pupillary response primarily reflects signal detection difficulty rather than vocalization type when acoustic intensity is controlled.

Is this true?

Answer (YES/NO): YES